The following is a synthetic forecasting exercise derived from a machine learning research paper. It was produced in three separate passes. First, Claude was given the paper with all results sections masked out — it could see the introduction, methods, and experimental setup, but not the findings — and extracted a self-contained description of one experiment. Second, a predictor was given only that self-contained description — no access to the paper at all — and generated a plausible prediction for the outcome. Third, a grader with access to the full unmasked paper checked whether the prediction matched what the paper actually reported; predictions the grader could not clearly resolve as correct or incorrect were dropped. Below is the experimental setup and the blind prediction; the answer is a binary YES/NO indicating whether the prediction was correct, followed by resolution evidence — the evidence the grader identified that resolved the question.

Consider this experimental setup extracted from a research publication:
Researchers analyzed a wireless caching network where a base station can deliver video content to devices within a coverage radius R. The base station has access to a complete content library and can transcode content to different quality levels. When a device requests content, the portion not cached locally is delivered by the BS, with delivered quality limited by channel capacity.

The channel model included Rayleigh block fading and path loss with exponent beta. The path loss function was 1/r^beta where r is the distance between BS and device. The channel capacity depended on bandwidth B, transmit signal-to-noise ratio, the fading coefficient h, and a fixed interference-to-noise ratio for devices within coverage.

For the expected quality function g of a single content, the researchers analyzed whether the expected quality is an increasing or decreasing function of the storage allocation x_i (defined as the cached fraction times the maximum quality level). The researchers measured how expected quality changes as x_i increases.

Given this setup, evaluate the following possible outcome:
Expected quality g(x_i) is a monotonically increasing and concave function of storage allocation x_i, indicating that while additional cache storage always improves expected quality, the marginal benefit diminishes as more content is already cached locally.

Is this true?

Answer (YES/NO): YES